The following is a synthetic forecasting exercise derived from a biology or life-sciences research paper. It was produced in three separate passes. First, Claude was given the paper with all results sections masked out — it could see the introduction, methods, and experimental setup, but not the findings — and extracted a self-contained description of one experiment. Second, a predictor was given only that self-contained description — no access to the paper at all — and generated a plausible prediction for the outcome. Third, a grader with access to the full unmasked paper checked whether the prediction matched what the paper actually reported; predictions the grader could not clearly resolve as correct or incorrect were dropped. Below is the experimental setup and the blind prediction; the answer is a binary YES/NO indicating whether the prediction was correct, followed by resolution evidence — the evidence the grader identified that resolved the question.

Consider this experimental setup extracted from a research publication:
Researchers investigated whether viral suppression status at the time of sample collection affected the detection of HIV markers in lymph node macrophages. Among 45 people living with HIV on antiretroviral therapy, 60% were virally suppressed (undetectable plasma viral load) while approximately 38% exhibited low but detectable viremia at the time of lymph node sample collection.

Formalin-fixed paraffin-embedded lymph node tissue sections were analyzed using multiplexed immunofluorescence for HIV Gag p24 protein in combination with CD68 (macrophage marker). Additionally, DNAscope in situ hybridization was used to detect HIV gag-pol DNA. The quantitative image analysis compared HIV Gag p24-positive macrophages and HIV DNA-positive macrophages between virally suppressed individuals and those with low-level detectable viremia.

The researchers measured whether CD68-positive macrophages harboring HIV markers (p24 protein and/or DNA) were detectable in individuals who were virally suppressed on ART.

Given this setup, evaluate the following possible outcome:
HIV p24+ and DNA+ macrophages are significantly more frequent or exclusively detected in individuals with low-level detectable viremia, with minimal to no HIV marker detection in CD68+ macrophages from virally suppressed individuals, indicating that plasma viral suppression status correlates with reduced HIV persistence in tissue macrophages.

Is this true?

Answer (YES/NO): NO